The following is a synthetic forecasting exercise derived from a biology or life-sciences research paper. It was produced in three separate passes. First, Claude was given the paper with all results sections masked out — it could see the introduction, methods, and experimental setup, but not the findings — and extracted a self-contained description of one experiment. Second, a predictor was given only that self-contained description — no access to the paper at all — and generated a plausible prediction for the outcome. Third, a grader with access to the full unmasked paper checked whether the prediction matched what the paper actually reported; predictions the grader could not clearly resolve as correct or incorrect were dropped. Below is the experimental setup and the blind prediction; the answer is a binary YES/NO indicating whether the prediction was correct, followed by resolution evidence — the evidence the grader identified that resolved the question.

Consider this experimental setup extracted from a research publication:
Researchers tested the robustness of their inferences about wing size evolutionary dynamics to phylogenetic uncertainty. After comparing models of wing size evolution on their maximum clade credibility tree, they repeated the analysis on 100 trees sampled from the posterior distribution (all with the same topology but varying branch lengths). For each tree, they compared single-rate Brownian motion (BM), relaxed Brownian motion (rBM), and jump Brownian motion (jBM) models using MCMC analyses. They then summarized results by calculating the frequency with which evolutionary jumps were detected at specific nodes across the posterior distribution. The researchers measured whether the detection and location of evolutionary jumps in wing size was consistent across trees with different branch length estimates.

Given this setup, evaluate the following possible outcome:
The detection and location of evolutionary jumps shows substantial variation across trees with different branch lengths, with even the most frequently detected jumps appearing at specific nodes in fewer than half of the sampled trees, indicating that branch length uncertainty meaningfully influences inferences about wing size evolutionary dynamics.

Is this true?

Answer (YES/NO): NO